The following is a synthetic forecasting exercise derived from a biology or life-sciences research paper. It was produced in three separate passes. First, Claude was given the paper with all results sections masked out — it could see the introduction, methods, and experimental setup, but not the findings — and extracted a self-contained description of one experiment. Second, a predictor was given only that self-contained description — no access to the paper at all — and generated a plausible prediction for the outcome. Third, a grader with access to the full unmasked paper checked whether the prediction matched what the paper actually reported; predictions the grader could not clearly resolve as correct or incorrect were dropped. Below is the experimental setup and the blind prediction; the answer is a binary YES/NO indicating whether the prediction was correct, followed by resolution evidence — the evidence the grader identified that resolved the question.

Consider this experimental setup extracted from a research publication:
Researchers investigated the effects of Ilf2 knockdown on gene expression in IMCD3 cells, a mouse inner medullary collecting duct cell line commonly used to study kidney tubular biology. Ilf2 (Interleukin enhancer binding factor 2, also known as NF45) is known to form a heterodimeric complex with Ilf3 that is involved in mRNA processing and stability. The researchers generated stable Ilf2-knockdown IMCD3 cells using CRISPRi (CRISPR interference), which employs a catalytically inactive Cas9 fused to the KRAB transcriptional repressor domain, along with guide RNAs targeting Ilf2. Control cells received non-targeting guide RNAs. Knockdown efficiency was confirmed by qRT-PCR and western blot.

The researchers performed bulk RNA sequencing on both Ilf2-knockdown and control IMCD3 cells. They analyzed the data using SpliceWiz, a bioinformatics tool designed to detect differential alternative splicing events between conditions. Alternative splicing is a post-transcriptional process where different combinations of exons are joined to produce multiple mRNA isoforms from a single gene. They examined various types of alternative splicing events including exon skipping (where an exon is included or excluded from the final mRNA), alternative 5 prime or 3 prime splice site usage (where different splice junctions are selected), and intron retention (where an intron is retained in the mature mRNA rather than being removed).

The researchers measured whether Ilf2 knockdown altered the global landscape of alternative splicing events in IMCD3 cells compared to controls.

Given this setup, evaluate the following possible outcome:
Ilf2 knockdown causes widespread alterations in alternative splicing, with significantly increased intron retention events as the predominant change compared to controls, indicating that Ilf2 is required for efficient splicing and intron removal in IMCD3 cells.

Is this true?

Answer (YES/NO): NO